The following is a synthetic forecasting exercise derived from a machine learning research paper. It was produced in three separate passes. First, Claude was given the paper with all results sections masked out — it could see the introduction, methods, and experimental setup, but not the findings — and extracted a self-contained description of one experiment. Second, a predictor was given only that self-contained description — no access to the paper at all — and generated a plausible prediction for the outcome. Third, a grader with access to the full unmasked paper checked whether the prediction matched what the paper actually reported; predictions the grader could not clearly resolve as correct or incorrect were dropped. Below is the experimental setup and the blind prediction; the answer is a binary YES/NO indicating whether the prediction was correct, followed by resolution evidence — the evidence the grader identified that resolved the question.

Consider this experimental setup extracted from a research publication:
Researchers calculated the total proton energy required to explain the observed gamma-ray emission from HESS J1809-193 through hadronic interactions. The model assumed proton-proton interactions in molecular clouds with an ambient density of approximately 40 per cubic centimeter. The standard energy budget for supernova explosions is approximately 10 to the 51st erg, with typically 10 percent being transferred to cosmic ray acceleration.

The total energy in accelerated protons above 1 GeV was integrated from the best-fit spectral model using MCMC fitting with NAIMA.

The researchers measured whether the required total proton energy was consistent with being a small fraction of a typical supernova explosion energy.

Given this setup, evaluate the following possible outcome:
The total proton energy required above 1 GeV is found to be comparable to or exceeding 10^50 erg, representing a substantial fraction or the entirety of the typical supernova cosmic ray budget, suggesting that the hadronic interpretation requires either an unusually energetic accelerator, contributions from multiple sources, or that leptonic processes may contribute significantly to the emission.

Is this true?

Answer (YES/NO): NO